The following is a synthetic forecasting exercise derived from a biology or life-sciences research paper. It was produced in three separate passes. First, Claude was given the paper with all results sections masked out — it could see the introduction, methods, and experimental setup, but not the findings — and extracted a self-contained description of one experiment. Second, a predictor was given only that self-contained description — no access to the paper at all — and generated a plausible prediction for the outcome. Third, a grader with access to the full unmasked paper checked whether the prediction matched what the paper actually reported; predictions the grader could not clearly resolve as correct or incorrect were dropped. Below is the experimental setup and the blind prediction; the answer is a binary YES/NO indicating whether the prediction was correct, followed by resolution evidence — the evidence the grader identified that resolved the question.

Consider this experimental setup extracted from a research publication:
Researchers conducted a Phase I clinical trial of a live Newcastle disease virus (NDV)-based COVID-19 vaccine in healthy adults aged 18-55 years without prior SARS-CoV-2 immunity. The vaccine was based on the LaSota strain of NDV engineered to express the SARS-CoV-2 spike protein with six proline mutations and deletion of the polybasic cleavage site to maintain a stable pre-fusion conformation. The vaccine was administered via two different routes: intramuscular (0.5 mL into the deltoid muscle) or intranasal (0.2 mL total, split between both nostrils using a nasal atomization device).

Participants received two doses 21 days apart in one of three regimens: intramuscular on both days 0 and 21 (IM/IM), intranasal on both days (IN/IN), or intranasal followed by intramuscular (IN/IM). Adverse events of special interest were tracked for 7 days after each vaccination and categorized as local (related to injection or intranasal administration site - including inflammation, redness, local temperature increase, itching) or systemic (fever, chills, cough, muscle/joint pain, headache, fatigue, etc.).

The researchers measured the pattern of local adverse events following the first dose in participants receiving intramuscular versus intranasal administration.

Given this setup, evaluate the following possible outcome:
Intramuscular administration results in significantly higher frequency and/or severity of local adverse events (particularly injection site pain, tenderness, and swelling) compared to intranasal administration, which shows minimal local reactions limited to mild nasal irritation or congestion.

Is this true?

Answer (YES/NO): NO